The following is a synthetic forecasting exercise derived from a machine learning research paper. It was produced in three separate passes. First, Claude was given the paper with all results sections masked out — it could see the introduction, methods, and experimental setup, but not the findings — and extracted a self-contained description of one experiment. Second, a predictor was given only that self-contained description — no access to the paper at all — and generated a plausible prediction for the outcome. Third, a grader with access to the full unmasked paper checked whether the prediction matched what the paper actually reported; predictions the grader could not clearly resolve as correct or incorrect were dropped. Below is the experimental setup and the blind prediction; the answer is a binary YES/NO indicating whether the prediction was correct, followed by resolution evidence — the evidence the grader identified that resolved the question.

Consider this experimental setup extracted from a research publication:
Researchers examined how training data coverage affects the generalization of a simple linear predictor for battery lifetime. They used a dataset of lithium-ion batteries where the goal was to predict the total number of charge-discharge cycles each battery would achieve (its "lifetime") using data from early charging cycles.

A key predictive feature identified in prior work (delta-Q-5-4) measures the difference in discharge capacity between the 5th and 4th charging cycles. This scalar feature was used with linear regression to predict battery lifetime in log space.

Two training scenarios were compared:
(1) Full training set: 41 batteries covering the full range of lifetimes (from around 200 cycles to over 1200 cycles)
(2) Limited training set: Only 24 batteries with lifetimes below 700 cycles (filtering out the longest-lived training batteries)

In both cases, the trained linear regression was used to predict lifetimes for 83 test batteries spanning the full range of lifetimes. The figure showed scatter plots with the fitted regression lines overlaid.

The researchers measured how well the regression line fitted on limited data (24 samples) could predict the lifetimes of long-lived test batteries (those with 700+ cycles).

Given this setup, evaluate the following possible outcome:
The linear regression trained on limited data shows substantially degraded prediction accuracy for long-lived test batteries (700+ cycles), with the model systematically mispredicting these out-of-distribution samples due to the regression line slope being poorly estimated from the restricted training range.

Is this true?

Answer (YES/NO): YES